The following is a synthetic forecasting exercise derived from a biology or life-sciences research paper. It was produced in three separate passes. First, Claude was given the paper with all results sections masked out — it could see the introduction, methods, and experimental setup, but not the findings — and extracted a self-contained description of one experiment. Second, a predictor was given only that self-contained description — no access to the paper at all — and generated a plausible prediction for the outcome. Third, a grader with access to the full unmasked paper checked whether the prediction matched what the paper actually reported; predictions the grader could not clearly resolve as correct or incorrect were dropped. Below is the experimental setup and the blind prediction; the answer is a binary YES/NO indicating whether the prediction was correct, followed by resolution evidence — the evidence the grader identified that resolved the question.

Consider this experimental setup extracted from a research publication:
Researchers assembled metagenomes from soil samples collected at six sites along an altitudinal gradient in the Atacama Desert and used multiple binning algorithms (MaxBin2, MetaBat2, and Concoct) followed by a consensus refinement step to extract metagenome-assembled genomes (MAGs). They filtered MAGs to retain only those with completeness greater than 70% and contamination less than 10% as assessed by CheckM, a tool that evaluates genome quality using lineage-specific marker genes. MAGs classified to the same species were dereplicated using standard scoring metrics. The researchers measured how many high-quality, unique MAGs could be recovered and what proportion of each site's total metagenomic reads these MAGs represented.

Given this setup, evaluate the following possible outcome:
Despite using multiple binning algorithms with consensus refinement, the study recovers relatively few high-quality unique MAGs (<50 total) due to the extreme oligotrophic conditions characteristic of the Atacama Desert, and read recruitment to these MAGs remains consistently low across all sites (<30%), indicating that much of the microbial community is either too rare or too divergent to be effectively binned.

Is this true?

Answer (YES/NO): NO